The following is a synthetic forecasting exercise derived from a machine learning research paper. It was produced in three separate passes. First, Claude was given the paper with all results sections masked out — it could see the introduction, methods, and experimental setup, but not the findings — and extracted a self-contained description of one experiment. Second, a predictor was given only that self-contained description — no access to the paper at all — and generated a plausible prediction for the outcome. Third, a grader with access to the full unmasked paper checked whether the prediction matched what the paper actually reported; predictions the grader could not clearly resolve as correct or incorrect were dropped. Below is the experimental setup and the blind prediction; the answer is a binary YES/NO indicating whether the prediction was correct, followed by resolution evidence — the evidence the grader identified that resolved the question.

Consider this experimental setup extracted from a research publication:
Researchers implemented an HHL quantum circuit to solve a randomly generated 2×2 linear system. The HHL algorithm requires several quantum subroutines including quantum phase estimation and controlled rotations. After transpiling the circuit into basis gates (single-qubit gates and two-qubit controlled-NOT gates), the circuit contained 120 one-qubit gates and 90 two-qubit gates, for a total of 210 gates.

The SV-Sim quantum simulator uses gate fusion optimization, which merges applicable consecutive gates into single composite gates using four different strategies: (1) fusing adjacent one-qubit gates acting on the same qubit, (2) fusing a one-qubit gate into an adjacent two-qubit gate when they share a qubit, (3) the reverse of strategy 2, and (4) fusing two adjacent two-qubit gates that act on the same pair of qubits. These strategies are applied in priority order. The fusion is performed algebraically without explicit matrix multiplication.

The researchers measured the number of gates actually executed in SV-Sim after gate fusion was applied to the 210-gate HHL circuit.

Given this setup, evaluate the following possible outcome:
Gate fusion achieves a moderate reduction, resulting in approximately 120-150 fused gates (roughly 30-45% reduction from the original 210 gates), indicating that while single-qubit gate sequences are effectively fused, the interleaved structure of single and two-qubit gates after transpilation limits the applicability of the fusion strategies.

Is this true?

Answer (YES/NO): NO